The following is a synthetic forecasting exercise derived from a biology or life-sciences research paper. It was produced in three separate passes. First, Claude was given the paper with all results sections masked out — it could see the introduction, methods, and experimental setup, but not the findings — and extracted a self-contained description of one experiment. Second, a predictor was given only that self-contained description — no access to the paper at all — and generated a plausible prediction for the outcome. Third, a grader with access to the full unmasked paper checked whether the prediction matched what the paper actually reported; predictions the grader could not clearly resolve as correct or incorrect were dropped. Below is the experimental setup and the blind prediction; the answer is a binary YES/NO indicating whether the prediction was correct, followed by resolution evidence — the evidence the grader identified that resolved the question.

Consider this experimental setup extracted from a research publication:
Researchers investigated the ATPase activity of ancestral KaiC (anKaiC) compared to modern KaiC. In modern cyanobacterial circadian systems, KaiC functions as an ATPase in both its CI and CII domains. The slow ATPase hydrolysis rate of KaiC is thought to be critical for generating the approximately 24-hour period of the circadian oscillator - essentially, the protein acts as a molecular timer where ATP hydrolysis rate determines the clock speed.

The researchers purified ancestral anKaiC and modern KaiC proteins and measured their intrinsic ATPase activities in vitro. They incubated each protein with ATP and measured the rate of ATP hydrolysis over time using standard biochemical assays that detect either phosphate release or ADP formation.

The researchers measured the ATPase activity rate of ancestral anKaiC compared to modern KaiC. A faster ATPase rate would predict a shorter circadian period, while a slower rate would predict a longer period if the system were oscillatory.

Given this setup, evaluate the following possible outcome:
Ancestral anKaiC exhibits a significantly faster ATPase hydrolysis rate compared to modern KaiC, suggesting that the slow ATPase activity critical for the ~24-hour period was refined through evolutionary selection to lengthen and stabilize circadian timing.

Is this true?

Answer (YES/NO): NO